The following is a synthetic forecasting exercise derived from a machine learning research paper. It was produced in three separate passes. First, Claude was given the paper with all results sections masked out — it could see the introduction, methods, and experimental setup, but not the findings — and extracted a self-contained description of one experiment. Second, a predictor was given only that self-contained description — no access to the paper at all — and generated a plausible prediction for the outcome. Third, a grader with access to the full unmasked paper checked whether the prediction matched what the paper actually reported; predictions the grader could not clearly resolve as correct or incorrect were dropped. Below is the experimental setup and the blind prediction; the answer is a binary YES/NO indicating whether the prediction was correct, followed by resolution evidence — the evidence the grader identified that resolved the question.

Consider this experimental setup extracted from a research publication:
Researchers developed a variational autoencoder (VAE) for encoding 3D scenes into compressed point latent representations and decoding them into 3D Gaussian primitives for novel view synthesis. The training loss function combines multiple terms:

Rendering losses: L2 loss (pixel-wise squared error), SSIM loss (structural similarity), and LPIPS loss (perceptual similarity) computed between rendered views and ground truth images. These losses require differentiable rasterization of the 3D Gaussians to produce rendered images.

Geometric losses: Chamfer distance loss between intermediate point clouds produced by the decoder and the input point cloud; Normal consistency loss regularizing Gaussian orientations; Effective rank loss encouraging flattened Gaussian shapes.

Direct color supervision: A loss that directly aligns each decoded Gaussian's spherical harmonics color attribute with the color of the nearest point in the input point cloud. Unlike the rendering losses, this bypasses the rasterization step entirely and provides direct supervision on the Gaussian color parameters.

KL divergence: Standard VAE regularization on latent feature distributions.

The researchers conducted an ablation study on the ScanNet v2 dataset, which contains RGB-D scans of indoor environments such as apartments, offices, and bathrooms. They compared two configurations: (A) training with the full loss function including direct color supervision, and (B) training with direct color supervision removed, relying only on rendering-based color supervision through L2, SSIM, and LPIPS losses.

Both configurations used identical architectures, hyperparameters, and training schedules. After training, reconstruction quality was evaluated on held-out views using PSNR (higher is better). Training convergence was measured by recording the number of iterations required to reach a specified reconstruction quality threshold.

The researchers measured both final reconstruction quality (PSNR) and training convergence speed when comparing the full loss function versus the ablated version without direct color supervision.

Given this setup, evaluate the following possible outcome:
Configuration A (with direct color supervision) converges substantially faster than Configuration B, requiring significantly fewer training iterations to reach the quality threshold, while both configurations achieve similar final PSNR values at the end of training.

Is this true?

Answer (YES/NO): NO